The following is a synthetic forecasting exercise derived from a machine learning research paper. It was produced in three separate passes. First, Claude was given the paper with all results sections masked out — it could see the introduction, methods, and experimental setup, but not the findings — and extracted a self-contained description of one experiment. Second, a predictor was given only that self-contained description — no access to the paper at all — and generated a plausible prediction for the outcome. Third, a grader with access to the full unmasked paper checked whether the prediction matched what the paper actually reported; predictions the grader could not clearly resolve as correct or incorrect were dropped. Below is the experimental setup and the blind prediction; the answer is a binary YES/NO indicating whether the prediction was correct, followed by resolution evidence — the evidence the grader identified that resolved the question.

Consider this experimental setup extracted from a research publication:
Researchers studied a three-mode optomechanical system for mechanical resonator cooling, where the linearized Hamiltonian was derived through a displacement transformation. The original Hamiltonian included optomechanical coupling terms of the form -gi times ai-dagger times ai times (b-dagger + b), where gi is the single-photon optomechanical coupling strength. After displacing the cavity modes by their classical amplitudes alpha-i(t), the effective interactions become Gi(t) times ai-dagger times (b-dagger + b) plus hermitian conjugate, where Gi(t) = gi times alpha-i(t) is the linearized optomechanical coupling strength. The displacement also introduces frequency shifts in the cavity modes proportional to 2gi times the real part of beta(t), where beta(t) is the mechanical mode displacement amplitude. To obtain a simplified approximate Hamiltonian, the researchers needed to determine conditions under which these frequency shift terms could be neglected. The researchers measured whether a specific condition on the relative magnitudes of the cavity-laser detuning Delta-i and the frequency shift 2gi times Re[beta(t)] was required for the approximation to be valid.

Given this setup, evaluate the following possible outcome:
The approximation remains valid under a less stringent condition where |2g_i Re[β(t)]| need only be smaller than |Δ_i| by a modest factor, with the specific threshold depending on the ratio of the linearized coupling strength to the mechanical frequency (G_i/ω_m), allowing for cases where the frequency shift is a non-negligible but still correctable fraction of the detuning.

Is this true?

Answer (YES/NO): NO